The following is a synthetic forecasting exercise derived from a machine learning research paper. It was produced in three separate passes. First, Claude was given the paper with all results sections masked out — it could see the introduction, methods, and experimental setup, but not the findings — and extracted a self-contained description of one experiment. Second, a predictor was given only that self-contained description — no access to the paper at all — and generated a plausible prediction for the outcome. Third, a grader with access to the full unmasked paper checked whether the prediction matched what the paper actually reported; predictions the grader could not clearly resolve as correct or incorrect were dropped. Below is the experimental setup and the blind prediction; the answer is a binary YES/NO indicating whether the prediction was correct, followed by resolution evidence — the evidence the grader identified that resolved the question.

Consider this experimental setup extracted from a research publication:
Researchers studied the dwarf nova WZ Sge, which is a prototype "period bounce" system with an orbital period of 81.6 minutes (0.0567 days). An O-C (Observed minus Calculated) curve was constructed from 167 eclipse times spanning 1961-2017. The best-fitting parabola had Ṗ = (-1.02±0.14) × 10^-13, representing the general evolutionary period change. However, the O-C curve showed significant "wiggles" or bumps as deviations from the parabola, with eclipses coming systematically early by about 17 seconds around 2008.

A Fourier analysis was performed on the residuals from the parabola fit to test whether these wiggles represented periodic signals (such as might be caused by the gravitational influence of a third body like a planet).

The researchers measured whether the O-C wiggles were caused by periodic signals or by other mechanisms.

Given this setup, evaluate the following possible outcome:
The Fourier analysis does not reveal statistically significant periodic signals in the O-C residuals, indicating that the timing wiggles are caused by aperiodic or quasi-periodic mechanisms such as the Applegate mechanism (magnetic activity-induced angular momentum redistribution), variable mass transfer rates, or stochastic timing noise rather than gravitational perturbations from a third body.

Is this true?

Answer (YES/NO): NO